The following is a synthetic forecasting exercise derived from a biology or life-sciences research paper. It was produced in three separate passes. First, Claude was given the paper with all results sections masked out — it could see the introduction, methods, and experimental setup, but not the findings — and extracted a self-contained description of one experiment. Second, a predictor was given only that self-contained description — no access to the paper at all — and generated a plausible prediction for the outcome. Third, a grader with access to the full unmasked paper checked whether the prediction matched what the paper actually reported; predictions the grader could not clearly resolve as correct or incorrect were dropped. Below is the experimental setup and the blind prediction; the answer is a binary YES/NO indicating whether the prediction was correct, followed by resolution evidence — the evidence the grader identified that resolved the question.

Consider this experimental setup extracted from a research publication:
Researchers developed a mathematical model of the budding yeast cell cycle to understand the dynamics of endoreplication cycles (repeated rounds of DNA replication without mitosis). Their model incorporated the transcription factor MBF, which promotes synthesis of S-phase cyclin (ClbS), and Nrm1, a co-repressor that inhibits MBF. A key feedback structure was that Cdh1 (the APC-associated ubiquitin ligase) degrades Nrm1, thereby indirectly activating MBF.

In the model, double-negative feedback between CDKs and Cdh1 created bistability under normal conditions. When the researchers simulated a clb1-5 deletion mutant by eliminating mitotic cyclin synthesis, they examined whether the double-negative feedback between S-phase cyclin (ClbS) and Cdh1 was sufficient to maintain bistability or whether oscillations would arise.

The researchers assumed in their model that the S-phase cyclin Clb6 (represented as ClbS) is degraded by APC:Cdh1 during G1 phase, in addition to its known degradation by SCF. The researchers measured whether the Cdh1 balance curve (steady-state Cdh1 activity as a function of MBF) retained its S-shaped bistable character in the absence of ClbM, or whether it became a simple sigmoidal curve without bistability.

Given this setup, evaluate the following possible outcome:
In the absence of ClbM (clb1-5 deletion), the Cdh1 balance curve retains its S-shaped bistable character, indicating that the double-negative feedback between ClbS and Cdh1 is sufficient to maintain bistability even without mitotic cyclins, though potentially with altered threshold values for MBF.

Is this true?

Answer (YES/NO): YES